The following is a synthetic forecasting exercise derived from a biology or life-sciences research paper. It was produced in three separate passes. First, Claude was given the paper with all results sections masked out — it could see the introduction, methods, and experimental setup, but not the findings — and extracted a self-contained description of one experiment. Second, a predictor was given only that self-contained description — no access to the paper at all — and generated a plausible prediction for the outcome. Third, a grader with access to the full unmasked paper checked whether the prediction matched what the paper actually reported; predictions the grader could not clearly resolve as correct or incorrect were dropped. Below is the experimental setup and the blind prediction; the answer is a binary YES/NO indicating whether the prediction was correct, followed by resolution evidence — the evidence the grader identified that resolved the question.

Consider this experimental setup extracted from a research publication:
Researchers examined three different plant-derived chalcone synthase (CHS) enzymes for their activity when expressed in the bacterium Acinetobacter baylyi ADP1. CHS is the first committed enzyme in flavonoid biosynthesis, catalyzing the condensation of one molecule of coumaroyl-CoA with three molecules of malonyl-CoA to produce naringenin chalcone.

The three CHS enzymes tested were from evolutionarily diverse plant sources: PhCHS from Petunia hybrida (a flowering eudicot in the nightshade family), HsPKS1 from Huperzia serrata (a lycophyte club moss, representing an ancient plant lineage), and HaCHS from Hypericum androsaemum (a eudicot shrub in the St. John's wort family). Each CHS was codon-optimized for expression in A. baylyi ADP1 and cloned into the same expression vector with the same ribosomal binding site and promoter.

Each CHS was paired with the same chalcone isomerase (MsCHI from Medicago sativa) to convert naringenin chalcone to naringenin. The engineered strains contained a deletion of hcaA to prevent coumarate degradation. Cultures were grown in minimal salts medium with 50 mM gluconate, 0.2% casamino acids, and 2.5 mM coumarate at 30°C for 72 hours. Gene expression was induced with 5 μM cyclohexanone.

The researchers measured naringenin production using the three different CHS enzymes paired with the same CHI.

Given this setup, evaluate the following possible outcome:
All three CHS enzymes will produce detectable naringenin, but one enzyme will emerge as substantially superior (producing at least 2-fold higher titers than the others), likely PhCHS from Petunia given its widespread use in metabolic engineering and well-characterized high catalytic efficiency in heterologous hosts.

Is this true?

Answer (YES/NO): NO